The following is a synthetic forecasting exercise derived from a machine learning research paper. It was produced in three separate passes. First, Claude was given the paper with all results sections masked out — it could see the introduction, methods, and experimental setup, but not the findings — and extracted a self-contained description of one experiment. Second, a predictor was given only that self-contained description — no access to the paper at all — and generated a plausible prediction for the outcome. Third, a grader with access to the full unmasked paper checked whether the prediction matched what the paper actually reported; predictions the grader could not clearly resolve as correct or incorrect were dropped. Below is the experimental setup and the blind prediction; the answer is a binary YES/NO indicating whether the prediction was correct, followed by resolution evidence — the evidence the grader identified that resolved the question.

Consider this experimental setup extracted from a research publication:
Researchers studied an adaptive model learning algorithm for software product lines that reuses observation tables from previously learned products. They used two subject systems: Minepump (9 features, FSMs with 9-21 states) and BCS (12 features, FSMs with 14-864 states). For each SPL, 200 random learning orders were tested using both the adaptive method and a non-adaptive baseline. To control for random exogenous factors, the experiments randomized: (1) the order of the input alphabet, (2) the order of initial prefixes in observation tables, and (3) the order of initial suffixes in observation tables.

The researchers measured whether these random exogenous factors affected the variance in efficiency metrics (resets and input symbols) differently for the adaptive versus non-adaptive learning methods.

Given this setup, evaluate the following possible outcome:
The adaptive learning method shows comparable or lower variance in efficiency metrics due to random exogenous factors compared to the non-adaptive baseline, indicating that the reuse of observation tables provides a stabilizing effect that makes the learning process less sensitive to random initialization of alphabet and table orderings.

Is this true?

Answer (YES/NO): NO